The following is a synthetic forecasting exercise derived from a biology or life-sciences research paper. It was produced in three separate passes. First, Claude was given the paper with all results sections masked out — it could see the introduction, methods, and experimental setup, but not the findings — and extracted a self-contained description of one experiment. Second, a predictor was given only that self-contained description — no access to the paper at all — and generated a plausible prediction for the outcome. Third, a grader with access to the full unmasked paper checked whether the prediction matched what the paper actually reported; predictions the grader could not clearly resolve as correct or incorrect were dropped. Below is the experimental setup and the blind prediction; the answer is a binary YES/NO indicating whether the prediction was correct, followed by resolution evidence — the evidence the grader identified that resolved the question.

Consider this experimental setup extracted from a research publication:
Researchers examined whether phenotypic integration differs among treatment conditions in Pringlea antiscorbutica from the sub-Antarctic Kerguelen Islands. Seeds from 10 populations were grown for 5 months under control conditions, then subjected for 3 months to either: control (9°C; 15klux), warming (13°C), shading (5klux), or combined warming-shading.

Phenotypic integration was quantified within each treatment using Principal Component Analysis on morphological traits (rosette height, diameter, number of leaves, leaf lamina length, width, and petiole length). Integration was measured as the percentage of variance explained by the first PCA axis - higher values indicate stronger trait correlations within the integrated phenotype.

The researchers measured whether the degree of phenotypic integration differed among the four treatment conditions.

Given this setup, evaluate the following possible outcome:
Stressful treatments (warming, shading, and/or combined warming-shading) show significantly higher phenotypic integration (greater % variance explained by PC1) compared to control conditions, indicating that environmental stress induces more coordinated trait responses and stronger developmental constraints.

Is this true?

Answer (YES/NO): NO